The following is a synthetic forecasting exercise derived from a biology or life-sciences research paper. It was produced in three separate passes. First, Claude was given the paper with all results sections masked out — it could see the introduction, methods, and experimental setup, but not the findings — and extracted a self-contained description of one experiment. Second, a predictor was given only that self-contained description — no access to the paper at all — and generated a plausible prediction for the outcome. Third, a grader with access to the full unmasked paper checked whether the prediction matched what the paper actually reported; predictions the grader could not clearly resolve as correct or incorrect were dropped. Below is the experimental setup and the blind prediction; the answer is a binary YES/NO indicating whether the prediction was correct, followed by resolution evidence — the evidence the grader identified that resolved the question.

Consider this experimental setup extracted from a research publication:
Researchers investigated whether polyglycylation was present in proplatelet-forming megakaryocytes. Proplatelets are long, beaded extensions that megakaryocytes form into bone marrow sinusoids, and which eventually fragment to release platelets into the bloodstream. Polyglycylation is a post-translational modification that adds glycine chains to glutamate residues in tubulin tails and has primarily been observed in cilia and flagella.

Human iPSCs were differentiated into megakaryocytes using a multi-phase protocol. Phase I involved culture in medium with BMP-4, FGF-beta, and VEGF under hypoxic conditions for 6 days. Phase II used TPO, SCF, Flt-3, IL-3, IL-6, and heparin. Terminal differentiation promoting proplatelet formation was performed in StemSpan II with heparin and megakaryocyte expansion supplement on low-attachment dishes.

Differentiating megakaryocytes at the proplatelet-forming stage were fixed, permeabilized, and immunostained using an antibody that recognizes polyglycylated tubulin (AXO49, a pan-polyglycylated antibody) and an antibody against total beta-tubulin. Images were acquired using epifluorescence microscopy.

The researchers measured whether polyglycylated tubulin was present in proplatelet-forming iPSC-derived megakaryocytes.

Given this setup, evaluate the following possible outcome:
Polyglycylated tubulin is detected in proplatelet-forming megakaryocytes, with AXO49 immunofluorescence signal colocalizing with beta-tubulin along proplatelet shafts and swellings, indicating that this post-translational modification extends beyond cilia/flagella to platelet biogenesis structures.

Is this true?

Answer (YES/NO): YES